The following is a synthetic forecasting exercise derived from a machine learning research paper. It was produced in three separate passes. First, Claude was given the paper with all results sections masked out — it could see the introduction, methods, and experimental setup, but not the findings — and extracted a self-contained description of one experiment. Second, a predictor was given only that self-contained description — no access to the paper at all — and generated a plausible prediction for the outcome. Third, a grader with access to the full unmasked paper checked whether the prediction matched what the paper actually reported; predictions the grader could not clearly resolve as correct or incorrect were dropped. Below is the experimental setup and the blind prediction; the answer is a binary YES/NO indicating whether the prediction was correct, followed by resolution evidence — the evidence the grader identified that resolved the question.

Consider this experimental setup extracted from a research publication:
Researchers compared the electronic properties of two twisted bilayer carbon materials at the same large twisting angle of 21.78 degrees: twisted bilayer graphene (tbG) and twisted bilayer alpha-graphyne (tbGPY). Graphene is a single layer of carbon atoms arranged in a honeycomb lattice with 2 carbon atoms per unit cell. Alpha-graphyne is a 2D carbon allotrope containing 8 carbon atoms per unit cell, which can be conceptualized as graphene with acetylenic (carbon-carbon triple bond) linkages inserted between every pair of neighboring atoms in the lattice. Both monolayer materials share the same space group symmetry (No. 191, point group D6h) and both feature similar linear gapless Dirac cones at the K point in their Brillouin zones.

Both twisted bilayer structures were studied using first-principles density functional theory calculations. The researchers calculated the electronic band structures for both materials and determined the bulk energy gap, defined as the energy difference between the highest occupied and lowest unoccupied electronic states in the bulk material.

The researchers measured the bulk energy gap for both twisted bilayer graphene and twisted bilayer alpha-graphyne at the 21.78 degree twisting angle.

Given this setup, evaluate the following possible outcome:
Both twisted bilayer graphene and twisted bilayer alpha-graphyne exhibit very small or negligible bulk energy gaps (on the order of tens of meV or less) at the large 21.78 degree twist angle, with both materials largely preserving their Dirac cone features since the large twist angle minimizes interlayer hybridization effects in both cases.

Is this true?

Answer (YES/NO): NO